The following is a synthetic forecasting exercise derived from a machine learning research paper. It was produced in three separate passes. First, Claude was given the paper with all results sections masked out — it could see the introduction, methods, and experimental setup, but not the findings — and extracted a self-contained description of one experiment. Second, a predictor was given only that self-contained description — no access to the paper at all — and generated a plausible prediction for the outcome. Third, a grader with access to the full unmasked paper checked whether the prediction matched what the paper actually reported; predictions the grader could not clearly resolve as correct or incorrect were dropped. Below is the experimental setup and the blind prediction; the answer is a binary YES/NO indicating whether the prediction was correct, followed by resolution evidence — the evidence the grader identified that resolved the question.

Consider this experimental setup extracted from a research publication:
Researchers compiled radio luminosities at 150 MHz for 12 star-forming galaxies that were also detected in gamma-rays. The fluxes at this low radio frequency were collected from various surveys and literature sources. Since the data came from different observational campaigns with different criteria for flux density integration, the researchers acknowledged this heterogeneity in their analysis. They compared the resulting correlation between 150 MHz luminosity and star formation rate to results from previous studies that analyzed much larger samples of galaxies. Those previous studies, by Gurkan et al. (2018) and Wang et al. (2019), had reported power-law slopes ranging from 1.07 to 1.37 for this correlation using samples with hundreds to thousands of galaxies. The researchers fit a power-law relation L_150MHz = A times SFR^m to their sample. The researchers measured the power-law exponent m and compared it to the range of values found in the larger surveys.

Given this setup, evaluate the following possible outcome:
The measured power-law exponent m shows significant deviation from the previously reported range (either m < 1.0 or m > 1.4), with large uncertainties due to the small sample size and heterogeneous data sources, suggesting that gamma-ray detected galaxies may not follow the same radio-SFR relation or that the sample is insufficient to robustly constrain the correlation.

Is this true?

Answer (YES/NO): NO